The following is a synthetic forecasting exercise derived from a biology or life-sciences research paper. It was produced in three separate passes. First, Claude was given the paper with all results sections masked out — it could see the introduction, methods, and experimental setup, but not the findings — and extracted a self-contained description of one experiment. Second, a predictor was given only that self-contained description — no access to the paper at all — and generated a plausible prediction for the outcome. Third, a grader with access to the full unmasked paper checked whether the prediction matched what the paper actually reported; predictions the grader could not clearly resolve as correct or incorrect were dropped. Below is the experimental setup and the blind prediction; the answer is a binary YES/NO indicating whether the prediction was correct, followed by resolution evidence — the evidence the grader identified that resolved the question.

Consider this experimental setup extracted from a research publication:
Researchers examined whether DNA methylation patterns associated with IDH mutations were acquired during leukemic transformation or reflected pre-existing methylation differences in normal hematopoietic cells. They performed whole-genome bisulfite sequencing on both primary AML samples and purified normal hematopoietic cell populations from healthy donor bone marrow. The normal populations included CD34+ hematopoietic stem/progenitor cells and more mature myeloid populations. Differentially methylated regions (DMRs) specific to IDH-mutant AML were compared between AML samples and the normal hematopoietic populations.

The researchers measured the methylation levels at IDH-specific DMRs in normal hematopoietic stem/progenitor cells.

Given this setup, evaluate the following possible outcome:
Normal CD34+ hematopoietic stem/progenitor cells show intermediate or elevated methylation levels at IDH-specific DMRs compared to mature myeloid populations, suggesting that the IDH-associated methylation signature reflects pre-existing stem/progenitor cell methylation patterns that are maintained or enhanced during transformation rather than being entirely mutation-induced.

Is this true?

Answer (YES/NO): NO